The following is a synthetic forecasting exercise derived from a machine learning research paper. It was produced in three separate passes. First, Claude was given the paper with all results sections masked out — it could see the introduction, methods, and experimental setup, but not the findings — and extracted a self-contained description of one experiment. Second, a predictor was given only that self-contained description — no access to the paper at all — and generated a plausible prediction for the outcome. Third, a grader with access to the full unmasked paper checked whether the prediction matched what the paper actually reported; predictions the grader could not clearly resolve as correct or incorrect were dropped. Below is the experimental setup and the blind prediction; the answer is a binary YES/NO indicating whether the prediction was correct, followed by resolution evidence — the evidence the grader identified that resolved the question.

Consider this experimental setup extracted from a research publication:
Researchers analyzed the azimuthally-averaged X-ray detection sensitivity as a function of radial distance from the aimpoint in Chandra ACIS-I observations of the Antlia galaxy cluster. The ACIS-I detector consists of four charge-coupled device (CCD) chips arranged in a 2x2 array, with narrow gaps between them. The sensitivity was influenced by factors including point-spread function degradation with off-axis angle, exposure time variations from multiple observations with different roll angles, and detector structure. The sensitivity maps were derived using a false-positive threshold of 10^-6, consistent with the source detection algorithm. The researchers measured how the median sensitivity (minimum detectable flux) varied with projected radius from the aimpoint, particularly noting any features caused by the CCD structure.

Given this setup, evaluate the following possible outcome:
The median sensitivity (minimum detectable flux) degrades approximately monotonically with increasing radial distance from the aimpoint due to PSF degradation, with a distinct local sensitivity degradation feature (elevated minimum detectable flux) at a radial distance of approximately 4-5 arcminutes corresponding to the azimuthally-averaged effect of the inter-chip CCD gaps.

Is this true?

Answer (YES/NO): NO